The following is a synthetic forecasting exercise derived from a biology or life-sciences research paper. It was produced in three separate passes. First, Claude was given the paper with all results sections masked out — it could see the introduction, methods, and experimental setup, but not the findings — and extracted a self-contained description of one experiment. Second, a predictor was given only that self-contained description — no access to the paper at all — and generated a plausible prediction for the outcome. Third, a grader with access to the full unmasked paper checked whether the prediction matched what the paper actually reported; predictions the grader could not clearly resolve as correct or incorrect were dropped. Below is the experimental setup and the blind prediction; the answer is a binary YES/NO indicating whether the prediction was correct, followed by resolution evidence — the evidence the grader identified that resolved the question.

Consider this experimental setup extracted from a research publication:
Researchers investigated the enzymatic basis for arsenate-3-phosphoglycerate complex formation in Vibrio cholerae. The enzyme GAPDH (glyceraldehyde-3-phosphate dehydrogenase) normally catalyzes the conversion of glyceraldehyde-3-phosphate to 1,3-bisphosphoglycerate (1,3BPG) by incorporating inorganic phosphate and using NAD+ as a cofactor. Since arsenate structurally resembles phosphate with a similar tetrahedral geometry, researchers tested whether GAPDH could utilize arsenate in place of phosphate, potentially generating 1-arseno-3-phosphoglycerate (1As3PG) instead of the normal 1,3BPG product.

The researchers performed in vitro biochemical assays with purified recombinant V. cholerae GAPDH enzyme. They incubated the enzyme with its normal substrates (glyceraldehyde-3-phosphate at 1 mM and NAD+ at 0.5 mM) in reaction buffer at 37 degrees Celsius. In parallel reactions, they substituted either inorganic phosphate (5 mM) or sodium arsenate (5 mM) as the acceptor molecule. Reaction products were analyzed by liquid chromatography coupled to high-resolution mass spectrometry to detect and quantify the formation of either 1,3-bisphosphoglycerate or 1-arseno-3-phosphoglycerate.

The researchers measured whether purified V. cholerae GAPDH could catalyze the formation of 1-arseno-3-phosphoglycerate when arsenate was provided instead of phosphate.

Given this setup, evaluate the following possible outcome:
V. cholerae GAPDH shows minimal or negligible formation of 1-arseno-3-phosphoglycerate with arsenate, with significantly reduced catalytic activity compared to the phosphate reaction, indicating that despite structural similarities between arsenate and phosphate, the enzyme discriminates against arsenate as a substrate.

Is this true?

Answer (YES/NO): NO